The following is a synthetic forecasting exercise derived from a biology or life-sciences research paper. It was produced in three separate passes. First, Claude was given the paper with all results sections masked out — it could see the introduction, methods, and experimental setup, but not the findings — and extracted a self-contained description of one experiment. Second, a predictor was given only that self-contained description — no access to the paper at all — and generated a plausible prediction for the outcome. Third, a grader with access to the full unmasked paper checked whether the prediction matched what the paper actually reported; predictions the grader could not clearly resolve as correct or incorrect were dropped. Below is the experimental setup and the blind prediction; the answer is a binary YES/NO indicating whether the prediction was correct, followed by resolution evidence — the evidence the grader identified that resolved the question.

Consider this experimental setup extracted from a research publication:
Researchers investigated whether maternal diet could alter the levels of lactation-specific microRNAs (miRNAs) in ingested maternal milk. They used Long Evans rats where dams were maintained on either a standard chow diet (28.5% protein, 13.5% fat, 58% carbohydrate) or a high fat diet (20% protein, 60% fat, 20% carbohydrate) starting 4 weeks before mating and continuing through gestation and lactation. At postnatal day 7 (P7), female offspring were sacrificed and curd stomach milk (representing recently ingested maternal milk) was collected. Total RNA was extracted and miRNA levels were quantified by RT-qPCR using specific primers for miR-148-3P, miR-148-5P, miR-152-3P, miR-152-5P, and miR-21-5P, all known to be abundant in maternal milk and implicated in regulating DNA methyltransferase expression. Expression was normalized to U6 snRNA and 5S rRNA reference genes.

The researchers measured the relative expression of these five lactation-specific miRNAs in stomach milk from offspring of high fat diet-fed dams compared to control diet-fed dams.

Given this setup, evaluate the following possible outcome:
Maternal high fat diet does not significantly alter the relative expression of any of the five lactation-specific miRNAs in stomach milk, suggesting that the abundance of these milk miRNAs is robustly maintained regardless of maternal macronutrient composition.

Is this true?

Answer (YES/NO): NO